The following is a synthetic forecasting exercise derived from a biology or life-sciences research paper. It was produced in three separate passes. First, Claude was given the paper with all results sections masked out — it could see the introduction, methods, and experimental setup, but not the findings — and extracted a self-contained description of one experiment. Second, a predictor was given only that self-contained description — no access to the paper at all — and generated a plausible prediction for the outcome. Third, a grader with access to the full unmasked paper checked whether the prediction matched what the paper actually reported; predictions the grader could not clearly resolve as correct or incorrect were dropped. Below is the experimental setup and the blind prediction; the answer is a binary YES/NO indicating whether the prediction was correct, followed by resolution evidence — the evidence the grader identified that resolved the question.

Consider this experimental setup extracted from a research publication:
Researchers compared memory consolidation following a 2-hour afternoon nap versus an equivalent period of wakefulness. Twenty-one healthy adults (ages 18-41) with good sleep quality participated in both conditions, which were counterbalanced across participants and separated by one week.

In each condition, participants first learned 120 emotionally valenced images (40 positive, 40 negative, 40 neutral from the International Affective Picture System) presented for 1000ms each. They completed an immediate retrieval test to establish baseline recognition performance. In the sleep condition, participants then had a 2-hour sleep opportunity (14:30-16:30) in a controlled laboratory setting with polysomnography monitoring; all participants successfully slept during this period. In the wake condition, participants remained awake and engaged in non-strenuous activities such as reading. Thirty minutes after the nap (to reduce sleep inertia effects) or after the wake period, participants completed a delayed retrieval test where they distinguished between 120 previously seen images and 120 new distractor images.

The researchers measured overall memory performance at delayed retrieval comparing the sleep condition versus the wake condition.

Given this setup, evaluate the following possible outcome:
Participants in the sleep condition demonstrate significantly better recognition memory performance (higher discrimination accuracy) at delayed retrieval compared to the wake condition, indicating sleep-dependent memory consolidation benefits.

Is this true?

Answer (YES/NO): NO